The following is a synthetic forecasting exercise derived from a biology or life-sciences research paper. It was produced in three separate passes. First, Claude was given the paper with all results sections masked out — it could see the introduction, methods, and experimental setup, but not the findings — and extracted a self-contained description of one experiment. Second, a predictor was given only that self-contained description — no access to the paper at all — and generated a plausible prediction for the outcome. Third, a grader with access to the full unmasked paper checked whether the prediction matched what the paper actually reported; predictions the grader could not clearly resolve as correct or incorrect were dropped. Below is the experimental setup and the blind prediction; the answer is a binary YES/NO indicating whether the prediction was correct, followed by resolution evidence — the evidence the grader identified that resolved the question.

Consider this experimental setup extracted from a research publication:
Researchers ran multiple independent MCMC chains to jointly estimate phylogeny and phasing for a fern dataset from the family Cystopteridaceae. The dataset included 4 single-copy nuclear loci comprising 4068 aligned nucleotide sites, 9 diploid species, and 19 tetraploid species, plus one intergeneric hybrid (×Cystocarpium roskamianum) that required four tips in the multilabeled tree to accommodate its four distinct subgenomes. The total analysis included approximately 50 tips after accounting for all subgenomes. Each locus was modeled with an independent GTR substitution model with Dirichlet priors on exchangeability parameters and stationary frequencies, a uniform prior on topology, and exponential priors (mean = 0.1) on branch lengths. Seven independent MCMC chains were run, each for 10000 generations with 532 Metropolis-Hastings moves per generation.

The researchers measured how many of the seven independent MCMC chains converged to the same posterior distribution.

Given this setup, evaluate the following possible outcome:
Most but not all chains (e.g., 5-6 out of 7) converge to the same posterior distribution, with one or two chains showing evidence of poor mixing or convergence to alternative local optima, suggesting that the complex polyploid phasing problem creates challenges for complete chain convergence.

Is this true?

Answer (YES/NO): NO